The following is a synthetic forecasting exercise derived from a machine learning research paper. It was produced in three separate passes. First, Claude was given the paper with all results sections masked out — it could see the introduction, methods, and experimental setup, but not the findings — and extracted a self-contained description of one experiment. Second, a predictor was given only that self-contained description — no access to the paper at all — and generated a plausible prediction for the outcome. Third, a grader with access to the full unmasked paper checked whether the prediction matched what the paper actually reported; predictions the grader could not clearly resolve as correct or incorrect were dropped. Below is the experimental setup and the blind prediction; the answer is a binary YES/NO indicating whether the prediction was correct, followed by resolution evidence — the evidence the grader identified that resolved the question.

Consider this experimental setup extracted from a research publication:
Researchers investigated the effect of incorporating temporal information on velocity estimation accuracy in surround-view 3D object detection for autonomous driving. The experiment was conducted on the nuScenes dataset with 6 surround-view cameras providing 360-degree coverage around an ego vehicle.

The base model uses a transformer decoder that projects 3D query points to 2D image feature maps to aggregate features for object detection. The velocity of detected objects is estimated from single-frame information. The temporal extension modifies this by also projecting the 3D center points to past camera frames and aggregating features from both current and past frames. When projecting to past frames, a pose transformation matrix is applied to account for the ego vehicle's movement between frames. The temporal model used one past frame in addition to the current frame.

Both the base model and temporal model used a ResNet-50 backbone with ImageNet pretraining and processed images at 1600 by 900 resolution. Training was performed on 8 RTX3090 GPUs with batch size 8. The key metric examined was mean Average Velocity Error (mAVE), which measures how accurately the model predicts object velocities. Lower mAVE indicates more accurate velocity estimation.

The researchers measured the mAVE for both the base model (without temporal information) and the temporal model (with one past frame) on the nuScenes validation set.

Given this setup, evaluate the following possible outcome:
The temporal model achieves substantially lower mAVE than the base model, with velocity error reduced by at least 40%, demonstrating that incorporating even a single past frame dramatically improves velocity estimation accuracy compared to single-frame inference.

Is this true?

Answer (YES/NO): NO